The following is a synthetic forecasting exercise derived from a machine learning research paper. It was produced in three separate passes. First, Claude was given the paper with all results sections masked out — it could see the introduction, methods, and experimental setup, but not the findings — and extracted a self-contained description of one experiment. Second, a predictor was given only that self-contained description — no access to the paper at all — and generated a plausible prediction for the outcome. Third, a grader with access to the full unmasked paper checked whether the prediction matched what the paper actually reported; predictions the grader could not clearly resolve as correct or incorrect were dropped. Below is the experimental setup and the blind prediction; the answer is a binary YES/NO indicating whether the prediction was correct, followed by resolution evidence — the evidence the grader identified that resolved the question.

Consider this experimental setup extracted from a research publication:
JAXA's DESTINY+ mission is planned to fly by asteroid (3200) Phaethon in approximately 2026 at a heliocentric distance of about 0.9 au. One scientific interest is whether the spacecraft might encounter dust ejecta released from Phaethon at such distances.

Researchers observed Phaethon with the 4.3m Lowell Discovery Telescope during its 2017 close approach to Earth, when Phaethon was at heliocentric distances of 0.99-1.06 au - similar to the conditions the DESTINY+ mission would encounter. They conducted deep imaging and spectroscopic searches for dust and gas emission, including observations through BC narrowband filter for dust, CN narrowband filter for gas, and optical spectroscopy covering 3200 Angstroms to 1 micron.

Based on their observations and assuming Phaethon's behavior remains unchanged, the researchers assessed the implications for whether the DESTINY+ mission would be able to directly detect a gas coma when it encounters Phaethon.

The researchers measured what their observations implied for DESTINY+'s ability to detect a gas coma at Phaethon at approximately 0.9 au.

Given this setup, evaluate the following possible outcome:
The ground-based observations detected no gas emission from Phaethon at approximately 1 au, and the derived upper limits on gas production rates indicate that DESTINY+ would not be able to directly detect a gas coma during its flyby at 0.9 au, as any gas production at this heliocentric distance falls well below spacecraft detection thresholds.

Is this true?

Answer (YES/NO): YES